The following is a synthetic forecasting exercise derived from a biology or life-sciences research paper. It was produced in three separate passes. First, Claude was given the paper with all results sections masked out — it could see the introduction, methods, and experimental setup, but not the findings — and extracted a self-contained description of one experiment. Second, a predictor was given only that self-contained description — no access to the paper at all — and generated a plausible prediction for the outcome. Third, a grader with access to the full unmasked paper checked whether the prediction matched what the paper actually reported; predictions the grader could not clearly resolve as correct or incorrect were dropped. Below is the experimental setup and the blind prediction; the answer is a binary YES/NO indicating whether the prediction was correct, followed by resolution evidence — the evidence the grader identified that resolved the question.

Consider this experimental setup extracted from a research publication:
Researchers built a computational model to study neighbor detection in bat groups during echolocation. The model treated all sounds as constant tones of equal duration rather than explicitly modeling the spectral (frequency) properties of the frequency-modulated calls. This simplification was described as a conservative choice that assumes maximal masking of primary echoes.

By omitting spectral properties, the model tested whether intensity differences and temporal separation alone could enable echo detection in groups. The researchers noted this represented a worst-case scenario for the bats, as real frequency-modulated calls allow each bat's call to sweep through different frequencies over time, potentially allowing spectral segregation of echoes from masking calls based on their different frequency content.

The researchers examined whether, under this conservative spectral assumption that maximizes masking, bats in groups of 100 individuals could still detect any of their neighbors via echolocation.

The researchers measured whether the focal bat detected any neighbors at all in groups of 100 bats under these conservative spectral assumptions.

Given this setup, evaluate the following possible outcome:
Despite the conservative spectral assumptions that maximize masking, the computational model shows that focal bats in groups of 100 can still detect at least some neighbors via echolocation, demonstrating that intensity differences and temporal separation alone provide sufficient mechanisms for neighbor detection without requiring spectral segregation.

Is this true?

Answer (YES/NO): YES